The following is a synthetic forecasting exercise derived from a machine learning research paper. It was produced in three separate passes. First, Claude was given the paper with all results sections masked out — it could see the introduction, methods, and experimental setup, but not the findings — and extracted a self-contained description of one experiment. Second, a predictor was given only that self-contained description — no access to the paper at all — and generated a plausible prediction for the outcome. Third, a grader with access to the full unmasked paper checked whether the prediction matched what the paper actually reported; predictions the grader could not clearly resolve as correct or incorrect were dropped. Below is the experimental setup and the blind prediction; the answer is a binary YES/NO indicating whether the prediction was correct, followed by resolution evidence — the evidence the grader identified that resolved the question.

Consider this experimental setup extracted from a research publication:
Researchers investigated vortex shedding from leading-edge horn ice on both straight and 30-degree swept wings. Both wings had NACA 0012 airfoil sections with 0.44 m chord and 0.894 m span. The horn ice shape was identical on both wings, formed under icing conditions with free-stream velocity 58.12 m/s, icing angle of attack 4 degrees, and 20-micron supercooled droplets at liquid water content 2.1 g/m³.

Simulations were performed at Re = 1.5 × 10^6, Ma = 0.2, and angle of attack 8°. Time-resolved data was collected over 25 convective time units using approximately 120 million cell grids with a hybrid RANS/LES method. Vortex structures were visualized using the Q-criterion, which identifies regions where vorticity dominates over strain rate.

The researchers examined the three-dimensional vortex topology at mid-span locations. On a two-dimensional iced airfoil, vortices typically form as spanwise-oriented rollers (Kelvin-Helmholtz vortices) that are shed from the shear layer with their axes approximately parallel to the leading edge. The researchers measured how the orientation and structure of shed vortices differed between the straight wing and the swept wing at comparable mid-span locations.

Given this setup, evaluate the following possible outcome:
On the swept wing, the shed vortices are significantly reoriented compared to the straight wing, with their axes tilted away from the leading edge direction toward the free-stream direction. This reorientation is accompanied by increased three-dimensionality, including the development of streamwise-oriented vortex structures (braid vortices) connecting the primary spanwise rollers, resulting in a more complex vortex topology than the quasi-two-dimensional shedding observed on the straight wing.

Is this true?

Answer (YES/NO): NO